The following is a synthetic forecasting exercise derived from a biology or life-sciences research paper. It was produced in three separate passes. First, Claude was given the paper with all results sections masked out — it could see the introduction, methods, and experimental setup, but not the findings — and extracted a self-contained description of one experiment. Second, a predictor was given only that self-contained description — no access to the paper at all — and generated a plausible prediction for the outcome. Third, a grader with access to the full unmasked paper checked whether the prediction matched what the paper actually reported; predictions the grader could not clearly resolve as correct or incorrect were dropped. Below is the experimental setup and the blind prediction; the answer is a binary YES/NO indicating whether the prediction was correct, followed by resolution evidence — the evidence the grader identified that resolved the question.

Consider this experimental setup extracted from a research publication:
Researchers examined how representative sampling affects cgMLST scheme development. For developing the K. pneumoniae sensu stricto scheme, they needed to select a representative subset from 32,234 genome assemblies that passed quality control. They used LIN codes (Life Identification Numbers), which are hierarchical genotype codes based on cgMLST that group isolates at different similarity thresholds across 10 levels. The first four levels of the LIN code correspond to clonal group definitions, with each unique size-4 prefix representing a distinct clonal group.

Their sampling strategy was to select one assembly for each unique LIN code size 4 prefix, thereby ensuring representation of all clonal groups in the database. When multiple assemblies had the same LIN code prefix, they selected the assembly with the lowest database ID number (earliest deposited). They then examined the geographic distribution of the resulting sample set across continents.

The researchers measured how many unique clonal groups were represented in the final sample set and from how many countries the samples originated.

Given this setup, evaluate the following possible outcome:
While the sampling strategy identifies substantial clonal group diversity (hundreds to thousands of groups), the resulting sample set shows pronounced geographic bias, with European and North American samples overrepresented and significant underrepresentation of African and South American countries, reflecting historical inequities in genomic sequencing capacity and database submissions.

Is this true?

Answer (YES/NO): NO